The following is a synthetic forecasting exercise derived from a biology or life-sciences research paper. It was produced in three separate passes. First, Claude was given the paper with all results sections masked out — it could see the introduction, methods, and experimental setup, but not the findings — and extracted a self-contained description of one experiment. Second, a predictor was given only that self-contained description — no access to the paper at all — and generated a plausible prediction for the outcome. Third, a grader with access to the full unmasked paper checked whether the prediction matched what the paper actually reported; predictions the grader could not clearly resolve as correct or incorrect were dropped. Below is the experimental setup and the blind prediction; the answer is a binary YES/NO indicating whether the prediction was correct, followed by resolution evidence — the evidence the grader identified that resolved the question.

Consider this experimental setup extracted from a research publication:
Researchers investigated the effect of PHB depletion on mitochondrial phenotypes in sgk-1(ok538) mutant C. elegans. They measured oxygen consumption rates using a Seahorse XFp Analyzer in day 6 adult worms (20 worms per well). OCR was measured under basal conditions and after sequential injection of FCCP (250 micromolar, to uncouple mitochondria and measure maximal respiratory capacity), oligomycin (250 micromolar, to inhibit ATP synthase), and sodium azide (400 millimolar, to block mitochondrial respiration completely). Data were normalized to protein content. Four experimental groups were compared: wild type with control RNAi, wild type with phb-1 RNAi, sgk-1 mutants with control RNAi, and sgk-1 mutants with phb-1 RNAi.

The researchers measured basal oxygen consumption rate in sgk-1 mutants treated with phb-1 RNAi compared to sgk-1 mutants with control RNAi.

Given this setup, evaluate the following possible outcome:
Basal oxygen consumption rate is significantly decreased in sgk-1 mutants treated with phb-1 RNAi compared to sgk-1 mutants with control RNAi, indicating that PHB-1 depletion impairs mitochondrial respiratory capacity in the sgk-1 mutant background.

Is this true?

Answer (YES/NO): NO